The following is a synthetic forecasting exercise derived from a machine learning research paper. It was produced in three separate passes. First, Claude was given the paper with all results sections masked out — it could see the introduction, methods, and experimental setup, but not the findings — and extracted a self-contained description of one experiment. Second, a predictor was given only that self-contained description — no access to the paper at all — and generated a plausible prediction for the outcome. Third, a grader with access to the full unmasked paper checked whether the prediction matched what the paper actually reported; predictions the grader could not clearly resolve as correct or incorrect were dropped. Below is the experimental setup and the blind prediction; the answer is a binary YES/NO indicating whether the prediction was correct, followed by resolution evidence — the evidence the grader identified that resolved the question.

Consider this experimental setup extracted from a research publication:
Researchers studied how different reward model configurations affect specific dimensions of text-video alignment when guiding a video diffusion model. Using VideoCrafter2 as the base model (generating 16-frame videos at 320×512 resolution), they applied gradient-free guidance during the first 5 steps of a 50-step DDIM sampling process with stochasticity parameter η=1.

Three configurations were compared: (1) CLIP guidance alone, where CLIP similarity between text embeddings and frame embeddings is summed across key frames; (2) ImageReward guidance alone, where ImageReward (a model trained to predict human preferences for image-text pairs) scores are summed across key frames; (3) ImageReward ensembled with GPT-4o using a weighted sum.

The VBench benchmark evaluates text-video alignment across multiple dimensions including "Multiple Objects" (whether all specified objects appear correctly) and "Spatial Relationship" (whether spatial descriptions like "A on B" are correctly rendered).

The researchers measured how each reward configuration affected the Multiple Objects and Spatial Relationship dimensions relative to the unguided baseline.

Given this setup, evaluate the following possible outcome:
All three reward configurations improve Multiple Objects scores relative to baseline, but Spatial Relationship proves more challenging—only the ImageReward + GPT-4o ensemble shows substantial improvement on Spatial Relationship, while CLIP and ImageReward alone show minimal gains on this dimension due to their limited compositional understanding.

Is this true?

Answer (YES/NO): NO